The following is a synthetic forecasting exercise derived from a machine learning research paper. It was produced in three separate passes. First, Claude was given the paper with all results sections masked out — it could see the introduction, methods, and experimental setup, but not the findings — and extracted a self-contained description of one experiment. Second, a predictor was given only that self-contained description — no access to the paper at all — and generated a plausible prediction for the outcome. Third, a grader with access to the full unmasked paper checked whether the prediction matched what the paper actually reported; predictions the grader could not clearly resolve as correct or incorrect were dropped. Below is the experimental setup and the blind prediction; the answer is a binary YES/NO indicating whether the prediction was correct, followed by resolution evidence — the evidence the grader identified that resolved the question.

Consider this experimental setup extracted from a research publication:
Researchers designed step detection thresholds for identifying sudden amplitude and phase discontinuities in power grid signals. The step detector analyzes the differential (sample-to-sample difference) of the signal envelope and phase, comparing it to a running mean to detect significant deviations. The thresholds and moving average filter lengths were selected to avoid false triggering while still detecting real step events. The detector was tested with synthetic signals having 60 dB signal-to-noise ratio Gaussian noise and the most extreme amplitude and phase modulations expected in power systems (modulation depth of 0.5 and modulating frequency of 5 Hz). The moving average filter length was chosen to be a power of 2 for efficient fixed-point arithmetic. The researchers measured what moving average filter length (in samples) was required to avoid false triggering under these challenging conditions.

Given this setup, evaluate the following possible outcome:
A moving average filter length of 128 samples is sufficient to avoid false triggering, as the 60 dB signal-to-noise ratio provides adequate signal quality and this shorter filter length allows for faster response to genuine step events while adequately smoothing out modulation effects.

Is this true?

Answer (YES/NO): NO